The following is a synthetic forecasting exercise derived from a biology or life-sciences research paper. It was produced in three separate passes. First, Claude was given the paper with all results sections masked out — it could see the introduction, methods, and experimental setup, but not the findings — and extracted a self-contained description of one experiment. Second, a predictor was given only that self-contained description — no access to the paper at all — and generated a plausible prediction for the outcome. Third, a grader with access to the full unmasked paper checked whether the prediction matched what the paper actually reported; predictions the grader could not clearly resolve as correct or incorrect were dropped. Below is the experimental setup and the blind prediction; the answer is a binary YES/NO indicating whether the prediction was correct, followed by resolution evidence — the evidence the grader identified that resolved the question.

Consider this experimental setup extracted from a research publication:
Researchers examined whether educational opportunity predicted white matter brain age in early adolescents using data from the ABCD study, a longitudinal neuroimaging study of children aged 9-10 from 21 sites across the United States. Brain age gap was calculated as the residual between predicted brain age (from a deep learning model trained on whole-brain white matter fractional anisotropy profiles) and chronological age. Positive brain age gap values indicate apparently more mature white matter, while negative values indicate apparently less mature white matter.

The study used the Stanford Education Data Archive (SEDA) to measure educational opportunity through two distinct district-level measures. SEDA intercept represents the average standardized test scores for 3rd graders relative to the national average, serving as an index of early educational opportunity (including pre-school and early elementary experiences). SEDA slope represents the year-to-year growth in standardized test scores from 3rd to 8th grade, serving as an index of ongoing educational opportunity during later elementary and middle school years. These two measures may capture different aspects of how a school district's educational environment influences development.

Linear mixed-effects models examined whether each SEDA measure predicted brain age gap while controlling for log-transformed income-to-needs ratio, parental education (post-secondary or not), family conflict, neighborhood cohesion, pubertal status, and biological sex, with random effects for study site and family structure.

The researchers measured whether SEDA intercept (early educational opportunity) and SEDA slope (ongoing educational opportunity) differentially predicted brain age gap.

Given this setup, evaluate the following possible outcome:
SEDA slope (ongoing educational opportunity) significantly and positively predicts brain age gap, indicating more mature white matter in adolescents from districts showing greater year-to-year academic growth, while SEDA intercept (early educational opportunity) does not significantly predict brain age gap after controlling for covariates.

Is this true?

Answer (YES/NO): NO